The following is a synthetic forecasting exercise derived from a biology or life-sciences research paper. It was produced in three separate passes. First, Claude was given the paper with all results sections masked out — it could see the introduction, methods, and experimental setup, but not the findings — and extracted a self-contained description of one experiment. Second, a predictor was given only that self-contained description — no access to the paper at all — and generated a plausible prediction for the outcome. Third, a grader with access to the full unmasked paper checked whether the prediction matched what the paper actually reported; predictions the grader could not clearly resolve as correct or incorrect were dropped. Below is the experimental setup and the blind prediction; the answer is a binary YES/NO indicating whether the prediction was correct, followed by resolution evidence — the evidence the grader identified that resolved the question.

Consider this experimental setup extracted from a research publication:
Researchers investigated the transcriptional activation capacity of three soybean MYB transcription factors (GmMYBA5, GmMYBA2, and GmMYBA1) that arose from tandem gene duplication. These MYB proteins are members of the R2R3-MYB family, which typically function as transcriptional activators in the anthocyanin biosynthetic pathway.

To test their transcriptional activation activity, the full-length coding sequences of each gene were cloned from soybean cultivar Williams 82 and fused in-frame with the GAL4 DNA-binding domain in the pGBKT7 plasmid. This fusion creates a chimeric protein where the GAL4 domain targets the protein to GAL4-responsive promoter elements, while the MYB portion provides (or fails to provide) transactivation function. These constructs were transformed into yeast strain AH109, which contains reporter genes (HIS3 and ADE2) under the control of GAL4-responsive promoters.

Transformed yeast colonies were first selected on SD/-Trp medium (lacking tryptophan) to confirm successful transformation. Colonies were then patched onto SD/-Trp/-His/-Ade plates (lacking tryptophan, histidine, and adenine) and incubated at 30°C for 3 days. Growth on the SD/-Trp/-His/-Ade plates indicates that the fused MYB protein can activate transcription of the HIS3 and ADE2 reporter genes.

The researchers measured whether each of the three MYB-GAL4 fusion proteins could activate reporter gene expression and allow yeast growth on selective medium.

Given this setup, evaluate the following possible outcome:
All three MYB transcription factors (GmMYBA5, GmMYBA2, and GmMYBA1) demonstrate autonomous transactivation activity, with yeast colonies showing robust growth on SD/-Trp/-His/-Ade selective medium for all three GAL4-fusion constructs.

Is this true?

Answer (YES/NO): YES